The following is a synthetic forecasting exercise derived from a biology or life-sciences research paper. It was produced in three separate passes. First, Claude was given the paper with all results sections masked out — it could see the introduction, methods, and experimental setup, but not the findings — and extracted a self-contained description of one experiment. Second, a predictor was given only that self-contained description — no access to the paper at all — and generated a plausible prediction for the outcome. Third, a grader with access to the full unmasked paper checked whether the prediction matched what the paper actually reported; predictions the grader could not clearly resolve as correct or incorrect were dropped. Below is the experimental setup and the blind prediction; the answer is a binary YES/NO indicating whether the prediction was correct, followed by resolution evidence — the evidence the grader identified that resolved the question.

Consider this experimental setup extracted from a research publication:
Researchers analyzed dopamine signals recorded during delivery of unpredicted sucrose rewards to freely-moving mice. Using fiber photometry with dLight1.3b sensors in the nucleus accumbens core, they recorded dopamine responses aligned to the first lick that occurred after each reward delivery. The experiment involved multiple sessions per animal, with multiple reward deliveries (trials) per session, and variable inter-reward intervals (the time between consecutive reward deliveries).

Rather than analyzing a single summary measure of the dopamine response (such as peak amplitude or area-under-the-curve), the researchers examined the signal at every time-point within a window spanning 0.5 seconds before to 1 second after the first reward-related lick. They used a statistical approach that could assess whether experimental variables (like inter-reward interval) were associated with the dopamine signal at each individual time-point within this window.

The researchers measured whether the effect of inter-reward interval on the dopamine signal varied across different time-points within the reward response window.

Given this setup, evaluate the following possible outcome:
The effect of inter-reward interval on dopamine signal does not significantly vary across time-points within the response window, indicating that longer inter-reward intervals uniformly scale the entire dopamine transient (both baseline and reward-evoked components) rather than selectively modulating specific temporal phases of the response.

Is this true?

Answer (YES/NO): NO